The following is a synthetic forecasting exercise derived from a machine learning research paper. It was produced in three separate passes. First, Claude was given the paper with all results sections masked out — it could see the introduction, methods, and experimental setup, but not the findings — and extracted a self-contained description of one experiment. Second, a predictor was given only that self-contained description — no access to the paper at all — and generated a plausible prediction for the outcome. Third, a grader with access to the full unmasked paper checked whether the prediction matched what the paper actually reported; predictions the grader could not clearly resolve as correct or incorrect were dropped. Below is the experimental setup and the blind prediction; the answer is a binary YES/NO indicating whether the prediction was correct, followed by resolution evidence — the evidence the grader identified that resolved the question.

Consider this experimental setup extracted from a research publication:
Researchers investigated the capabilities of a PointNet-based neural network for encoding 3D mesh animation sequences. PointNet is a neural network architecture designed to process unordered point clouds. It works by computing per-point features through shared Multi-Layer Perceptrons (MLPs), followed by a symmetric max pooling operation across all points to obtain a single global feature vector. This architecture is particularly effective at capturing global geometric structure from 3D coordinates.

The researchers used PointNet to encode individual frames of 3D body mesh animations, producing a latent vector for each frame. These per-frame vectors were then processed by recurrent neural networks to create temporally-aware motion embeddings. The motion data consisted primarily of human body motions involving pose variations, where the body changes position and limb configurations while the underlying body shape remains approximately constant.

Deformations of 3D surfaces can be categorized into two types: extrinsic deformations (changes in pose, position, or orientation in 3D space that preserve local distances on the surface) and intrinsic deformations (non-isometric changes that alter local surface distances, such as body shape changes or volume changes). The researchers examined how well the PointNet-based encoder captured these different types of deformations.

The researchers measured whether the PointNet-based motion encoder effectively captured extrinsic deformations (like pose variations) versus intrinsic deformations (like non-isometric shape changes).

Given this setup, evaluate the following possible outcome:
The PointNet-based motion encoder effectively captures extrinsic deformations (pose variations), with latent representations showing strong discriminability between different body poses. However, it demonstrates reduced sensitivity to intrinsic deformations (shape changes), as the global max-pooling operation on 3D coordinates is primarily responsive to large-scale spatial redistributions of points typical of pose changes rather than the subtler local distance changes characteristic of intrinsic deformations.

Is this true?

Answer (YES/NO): YES